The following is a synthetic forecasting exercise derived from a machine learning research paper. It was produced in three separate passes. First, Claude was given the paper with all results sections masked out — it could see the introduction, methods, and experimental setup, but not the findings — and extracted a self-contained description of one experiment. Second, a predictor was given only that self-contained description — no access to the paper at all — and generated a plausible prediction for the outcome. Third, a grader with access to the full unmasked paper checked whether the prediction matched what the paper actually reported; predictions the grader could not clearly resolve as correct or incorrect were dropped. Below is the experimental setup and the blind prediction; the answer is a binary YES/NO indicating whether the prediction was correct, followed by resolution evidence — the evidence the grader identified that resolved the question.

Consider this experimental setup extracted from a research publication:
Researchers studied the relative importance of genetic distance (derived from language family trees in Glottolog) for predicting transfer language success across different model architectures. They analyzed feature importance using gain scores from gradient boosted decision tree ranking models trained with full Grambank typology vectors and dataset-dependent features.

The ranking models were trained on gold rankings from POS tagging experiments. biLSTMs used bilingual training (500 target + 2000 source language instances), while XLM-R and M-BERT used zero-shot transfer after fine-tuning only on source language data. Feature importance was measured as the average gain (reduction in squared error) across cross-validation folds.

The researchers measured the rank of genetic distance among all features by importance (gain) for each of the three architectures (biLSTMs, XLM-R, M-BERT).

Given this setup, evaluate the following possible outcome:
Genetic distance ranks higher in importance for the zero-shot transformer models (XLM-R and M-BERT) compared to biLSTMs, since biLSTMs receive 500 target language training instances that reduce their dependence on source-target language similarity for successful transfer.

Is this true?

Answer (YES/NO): YES